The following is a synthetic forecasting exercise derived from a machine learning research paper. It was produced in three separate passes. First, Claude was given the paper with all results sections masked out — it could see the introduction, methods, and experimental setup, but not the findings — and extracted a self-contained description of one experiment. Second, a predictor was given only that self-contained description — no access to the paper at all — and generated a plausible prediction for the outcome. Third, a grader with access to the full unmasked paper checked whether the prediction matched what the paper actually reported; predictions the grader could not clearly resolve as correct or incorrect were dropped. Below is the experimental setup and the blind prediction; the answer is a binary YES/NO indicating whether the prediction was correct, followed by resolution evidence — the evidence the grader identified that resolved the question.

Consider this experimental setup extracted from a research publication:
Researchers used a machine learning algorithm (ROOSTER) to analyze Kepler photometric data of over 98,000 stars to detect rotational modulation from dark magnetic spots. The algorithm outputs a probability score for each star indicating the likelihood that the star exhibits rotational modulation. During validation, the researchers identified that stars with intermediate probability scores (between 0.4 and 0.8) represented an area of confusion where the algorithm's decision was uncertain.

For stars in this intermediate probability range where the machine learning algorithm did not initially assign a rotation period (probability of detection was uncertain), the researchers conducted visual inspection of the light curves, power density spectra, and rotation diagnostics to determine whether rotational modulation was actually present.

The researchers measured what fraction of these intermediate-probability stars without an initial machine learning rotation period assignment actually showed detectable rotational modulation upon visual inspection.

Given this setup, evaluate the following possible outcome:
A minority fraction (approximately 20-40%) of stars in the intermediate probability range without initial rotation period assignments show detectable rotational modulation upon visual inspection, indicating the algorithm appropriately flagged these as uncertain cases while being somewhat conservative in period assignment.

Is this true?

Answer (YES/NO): NO